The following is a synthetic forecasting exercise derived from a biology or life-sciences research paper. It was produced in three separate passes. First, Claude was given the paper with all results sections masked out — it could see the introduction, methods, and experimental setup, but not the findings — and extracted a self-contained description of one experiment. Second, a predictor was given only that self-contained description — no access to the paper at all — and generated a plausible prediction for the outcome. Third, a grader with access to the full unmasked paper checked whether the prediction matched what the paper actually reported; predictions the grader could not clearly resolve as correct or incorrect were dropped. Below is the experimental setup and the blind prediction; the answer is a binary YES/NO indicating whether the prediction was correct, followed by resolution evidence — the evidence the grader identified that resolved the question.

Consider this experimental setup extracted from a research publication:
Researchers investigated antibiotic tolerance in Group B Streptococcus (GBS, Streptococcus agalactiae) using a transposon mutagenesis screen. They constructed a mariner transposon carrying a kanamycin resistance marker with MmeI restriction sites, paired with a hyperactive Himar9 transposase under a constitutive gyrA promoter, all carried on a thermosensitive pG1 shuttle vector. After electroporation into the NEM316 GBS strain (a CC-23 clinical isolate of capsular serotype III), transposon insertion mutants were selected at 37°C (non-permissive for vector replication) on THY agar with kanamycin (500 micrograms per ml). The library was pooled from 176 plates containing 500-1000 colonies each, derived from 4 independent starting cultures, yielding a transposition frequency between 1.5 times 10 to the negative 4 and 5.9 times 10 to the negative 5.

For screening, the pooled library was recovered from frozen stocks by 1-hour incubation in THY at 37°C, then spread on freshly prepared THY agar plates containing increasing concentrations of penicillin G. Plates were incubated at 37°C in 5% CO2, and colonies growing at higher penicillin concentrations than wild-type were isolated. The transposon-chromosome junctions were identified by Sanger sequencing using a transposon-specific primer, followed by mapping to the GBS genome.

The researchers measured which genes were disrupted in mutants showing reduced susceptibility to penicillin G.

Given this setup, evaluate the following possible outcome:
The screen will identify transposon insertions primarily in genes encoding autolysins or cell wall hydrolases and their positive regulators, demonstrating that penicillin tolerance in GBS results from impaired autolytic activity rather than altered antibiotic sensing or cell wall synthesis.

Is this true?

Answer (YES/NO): NO